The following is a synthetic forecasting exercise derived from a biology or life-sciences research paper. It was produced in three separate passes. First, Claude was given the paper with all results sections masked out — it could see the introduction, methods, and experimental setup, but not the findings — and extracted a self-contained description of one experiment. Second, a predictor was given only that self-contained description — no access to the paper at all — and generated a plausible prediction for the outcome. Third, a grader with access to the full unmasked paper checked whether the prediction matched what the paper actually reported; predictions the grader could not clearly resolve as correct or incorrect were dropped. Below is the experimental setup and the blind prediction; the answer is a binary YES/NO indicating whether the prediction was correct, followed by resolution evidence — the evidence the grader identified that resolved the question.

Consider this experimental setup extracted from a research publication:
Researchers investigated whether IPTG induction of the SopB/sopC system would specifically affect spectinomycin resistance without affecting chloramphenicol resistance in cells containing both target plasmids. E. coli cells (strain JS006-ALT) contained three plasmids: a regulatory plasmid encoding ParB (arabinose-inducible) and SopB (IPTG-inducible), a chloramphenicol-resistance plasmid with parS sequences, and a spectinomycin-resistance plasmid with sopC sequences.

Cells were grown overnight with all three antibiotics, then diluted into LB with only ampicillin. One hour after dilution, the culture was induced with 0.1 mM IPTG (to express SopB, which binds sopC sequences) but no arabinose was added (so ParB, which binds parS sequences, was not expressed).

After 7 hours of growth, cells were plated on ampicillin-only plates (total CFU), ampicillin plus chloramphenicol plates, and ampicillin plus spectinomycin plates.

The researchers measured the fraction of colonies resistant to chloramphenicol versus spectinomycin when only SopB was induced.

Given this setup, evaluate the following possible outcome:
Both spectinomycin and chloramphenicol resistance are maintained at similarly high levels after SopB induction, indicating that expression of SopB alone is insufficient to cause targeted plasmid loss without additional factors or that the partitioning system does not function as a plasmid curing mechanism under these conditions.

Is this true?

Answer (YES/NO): NO